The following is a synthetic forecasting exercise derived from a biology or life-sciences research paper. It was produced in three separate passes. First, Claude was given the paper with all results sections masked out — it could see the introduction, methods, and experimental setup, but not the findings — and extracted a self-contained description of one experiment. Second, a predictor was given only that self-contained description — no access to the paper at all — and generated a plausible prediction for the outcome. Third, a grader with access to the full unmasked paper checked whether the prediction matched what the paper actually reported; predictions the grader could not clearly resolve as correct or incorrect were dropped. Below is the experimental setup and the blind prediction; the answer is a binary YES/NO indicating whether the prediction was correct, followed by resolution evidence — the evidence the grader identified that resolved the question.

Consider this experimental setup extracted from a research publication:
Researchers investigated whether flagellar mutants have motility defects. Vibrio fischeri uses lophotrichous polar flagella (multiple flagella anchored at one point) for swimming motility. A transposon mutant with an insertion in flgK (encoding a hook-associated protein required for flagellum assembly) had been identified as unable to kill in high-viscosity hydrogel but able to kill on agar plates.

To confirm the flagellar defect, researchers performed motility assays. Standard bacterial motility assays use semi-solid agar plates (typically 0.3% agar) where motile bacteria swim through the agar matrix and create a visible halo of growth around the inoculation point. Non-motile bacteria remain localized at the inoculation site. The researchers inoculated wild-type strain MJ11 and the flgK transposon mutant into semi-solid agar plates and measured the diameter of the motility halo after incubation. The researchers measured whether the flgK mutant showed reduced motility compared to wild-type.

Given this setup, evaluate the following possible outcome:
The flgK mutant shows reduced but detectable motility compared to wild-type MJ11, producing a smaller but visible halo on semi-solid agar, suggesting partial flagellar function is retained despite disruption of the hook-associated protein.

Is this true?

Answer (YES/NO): NO